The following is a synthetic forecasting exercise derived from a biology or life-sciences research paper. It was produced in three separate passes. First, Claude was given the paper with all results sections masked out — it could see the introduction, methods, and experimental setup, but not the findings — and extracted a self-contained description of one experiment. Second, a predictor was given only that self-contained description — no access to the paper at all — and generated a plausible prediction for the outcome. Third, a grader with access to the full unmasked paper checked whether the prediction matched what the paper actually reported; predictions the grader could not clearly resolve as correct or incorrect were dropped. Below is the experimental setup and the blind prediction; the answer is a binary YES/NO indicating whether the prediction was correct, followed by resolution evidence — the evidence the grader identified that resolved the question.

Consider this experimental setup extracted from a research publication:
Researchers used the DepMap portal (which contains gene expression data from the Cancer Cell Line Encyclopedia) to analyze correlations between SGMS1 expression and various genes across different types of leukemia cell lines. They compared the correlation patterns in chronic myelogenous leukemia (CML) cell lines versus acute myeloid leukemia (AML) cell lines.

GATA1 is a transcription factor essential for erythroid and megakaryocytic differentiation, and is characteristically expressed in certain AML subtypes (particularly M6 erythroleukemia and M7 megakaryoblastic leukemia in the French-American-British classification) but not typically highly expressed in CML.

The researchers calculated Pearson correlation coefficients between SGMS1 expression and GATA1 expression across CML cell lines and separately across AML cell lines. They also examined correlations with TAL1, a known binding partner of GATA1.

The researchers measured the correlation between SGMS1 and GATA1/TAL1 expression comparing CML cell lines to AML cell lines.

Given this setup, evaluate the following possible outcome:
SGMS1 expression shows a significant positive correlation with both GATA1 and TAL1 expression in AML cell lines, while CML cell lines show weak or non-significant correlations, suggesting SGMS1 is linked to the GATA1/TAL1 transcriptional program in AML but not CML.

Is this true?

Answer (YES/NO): NO